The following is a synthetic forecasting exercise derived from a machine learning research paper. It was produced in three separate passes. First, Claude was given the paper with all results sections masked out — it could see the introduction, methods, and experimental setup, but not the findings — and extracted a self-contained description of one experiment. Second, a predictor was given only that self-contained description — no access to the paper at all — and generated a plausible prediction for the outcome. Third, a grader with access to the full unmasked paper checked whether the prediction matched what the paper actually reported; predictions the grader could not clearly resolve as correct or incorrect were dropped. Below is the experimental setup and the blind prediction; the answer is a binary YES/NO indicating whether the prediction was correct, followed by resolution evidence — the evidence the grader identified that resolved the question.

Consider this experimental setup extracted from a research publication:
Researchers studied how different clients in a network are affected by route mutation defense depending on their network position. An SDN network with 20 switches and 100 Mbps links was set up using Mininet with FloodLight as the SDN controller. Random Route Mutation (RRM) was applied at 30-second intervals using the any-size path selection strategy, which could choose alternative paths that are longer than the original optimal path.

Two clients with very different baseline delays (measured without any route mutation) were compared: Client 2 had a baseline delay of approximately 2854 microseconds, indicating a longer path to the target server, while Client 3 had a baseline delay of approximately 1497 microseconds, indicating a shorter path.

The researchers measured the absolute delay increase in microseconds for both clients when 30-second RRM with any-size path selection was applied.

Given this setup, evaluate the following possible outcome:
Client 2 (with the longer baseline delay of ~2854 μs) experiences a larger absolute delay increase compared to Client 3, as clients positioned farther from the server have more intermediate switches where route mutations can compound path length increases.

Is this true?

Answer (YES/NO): YES